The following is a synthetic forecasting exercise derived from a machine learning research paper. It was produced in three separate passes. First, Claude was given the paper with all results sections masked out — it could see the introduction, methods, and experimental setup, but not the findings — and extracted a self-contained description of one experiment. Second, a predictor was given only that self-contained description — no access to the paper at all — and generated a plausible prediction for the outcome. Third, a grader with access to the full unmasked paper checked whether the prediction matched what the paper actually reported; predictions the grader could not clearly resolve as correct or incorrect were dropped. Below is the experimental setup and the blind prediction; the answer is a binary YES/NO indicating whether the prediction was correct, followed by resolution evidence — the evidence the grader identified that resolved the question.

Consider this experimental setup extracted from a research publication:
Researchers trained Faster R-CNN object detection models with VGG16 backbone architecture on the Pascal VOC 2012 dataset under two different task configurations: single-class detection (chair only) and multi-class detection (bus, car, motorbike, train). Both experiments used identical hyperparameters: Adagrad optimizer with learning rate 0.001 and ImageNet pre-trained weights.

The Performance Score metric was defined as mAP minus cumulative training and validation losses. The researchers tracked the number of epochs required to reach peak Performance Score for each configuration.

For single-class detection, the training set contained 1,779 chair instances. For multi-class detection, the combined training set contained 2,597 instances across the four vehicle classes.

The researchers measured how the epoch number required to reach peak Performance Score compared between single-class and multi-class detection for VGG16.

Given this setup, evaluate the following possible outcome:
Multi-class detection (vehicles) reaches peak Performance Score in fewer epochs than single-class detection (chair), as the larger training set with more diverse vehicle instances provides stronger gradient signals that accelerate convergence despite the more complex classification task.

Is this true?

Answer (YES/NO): NO